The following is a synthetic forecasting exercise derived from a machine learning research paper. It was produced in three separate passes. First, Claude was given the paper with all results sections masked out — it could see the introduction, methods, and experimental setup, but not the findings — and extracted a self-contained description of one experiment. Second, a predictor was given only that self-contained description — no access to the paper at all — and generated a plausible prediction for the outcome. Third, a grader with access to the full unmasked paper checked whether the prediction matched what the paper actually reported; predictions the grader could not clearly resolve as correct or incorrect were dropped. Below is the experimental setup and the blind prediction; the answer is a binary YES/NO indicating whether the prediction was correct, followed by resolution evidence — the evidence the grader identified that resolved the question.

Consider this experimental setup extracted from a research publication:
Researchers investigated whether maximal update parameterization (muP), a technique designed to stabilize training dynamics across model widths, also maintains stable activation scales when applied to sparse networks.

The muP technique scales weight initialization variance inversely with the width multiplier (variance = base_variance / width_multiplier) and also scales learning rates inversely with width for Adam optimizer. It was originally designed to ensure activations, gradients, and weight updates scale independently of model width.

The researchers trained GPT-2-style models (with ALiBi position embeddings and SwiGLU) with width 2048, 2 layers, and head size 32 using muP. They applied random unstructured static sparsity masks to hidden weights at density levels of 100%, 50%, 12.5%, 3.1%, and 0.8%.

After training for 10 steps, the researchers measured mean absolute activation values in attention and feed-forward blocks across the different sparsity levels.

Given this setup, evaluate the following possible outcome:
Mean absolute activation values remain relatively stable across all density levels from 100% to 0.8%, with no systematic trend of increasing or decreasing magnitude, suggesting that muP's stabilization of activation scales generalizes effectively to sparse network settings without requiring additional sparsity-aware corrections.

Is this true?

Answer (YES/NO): NO